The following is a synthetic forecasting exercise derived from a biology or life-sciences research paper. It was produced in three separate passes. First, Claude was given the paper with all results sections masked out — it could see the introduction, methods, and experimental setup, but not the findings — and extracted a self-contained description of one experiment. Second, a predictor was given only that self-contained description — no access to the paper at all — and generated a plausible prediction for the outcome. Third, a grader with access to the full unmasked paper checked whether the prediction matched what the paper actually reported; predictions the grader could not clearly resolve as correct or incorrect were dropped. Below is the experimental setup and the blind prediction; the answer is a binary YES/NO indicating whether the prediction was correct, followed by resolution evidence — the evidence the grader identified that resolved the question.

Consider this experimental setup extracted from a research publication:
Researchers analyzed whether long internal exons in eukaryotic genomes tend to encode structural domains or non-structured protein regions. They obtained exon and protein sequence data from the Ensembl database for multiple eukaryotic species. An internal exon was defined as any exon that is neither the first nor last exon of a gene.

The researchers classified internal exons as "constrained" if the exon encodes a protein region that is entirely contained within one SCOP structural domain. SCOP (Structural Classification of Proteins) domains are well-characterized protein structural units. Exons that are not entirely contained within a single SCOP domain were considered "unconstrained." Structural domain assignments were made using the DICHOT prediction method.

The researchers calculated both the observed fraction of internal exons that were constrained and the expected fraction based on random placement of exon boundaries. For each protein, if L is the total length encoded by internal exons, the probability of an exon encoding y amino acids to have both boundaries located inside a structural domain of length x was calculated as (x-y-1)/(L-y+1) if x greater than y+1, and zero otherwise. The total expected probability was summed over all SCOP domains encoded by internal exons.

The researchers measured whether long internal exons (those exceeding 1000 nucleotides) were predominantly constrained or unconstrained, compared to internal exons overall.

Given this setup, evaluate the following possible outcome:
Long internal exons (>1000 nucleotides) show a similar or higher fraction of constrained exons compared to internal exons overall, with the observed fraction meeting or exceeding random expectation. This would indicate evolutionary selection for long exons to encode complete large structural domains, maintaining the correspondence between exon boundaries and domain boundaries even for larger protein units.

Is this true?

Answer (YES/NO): NO